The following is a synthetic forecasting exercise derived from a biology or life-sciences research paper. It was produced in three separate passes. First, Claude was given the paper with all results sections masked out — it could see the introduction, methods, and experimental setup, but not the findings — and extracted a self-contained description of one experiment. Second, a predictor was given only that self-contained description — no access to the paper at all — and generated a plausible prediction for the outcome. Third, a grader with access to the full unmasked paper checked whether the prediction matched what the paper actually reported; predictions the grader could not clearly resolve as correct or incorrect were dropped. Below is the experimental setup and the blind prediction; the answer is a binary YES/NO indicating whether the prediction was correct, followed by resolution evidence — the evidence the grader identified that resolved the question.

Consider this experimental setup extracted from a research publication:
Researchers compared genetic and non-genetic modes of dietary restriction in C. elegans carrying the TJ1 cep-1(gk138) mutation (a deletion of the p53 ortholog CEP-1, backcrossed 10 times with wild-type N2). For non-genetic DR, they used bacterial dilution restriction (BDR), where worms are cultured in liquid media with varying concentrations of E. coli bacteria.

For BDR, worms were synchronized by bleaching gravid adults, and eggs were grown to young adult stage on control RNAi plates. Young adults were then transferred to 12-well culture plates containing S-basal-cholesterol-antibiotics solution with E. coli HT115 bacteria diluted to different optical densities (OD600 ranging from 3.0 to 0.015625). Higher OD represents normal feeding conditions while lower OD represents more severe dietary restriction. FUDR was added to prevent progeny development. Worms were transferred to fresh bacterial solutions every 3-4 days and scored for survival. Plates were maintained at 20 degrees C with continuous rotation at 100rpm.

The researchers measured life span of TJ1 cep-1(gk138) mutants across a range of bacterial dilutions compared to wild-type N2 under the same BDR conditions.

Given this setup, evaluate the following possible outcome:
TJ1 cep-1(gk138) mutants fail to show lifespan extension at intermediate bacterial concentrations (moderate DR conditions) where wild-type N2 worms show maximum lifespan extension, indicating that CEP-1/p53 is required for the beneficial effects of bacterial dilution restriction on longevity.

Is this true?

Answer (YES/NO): NO